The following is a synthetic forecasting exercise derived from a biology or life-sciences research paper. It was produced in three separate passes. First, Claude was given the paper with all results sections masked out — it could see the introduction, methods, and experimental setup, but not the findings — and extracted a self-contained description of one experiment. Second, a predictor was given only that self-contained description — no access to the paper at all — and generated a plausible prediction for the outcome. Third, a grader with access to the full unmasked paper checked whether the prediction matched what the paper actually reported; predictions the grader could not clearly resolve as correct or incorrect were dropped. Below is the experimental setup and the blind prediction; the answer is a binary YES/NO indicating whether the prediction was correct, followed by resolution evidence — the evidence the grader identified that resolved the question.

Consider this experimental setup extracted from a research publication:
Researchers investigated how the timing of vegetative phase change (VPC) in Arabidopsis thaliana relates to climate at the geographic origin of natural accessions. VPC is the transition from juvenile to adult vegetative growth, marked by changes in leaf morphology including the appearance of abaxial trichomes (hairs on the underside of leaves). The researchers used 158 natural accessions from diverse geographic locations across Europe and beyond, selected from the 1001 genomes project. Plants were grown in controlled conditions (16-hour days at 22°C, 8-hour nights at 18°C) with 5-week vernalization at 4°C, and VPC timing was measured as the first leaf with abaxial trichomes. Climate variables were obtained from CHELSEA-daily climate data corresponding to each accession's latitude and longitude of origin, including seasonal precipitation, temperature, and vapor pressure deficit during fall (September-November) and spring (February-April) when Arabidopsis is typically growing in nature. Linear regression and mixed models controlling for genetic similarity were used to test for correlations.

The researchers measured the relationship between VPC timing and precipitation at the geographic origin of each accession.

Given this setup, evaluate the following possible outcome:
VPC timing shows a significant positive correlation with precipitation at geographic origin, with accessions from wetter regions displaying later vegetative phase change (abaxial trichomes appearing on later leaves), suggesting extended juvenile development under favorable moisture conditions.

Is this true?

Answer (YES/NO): NO